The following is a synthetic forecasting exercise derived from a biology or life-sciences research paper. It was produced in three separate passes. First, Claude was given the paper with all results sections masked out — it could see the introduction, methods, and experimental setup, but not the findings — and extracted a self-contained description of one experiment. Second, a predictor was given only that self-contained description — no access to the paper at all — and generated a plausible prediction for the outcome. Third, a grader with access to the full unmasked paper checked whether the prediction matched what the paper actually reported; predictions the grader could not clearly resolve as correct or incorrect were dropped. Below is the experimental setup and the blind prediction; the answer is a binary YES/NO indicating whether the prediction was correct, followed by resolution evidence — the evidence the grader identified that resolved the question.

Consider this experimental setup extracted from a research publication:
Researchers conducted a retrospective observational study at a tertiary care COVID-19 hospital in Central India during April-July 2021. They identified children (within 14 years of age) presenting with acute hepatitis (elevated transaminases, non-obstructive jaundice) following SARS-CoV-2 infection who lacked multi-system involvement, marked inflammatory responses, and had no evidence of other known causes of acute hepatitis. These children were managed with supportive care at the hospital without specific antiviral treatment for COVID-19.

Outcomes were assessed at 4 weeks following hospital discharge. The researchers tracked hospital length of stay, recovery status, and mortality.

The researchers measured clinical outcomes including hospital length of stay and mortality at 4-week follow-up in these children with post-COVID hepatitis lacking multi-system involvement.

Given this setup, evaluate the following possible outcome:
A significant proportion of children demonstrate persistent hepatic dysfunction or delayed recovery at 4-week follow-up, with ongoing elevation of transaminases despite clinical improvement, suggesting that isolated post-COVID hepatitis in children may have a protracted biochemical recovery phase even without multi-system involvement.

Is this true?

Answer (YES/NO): NO